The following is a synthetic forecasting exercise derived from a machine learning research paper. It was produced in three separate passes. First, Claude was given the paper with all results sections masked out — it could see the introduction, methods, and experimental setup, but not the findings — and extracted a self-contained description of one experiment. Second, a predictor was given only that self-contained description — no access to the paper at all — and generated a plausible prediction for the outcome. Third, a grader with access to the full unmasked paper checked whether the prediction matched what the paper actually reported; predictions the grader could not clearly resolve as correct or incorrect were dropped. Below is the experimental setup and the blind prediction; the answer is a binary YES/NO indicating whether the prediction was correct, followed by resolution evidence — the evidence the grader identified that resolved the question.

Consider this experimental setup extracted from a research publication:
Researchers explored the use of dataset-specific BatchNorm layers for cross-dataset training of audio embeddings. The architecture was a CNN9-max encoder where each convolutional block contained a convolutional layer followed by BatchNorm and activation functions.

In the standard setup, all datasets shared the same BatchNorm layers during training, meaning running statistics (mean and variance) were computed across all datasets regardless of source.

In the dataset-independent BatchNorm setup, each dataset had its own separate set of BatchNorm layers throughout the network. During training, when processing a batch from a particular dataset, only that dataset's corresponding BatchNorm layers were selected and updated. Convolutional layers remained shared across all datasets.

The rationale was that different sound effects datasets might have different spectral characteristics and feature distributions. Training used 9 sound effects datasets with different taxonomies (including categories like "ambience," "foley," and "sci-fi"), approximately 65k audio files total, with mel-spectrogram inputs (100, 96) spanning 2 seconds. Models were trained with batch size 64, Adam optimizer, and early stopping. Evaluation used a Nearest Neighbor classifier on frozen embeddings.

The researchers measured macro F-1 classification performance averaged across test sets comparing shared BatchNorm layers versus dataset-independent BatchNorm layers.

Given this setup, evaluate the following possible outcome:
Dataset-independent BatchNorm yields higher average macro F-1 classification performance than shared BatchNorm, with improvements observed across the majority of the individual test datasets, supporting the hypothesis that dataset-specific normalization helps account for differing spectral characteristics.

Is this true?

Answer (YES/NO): NO